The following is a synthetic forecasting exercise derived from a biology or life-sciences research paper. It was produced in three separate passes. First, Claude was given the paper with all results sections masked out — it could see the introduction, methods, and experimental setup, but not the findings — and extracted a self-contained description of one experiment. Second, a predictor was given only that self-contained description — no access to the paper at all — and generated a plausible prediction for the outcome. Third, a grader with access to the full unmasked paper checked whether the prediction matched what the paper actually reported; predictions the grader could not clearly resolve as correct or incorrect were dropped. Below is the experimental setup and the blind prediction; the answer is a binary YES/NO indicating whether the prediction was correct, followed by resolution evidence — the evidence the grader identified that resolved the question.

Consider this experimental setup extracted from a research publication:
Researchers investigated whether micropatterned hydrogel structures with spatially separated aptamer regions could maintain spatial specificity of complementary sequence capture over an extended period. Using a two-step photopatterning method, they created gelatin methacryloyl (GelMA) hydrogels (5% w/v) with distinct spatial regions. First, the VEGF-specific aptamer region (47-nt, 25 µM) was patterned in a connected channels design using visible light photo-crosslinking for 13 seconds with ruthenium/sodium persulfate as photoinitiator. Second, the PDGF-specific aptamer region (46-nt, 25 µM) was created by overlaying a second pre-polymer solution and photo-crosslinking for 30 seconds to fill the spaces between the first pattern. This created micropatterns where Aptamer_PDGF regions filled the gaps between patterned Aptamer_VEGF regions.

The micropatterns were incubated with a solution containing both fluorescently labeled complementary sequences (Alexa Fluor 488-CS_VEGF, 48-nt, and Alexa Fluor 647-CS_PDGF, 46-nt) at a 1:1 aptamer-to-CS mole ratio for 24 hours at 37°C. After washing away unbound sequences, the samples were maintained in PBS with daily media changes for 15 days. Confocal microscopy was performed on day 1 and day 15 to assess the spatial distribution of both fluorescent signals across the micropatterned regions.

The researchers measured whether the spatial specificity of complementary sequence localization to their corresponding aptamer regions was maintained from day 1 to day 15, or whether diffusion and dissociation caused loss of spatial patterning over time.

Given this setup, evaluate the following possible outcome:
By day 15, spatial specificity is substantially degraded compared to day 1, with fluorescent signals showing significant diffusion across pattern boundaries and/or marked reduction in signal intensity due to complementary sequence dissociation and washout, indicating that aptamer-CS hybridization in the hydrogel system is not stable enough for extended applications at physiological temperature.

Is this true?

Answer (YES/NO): NO